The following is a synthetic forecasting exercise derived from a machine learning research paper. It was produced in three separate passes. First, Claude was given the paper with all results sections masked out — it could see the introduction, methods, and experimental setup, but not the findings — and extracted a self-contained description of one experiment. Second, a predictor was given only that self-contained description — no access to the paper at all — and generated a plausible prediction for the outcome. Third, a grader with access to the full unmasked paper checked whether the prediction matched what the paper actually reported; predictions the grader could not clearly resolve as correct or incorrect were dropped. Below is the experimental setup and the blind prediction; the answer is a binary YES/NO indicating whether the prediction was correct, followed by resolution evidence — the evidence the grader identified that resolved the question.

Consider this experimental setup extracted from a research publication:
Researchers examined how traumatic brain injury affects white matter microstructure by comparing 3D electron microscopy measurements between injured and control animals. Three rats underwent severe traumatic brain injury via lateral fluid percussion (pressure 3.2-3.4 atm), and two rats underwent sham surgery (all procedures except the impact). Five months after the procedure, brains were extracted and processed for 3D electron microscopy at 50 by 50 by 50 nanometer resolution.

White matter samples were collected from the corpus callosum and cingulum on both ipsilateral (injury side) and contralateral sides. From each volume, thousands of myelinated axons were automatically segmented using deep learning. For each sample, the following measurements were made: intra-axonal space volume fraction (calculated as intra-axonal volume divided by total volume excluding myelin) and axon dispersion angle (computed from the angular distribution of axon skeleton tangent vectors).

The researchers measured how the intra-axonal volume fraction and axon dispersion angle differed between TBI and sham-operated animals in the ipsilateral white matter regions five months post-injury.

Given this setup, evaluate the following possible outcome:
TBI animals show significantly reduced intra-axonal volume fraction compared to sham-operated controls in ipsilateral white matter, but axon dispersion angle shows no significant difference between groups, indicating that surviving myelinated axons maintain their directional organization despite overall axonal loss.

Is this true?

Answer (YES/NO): NO